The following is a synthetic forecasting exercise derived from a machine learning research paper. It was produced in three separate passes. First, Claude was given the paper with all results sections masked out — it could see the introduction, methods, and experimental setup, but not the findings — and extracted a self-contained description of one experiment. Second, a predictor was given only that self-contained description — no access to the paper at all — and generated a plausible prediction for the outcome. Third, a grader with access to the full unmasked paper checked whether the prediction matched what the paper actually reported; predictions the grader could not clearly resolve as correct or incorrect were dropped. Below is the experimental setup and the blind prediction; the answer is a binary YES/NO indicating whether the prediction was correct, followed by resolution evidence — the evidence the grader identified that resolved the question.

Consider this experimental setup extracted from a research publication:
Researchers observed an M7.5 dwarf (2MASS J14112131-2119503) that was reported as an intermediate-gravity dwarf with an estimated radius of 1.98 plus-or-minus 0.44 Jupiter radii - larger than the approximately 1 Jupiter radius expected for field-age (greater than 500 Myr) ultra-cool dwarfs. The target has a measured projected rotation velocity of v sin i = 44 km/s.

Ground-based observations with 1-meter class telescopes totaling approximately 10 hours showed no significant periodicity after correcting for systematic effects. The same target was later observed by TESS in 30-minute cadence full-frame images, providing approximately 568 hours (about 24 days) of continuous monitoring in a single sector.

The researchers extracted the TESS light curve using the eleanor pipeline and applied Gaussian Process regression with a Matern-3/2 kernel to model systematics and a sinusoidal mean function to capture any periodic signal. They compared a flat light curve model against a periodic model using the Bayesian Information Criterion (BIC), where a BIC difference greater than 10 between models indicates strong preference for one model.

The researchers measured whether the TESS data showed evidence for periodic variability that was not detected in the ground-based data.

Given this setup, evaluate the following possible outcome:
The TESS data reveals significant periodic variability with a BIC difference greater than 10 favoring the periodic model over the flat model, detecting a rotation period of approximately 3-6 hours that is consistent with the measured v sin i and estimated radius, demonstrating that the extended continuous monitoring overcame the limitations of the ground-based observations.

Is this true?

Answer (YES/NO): YES